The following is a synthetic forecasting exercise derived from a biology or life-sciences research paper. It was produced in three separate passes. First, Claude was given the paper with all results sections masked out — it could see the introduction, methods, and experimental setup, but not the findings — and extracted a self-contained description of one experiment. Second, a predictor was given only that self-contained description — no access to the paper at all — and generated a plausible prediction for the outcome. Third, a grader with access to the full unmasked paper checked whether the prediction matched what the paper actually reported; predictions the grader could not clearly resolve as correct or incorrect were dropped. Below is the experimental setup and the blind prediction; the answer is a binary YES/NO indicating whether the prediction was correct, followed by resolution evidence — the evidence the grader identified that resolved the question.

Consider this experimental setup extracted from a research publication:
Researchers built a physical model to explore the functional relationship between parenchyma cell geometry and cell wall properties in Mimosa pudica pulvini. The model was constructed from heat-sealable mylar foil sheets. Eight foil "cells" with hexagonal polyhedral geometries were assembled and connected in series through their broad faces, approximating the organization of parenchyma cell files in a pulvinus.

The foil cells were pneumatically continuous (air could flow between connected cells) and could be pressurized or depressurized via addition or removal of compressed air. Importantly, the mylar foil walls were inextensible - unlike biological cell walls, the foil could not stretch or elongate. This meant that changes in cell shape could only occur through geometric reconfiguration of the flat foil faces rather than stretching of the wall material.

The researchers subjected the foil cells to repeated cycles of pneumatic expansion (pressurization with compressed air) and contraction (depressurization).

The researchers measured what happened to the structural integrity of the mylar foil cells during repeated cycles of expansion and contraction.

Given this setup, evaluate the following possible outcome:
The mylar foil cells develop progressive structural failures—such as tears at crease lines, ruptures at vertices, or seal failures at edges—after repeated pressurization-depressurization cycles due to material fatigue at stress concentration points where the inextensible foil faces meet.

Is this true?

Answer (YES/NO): YES